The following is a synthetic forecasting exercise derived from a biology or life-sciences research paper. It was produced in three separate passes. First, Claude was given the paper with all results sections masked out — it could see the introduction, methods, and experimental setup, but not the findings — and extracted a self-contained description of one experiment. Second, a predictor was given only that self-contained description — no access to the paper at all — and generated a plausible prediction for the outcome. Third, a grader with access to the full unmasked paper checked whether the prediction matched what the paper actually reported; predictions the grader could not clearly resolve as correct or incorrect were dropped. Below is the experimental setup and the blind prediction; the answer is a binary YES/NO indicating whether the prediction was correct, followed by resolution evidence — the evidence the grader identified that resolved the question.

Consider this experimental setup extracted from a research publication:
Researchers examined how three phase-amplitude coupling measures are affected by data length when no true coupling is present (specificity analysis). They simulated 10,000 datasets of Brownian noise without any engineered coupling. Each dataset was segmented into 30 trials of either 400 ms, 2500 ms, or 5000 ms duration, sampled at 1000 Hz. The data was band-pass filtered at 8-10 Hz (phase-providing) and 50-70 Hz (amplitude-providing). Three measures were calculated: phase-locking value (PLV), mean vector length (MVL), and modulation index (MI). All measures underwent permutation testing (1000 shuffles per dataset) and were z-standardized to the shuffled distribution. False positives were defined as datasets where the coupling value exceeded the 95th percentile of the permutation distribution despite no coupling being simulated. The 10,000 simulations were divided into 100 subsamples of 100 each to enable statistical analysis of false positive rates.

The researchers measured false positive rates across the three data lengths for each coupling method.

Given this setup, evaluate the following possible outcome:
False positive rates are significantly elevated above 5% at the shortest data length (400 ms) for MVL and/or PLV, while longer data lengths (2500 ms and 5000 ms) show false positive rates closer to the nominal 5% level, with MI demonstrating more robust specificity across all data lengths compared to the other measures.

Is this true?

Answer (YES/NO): YES